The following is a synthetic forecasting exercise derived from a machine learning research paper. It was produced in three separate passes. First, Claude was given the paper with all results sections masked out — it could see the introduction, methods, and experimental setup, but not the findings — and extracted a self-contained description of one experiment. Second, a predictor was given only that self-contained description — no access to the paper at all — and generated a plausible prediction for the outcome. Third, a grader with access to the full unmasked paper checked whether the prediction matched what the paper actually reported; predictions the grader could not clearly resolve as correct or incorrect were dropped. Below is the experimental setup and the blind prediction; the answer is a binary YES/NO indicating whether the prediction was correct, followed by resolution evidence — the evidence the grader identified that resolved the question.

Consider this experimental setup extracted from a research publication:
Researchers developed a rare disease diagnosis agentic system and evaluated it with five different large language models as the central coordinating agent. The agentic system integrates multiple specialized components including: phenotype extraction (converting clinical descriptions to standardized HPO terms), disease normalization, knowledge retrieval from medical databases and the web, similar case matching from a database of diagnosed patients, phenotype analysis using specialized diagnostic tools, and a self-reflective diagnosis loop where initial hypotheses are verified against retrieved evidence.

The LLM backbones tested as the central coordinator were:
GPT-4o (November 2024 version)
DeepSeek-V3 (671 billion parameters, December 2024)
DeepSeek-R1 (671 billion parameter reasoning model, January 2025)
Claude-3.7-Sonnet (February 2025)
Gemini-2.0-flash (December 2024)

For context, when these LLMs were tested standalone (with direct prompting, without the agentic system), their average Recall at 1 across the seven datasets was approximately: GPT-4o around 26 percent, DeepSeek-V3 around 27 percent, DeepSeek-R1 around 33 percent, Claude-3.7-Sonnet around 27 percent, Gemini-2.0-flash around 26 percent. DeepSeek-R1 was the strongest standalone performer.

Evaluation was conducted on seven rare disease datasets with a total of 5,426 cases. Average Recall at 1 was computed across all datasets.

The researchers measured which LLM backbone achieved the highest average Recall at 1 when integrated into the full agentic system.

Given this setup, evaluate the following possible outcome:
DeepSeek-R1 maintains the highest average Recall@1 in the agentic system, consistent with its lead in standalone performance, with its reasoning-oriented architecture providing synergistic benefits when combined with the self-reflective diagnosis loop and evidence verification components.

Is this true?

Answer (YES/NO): NO